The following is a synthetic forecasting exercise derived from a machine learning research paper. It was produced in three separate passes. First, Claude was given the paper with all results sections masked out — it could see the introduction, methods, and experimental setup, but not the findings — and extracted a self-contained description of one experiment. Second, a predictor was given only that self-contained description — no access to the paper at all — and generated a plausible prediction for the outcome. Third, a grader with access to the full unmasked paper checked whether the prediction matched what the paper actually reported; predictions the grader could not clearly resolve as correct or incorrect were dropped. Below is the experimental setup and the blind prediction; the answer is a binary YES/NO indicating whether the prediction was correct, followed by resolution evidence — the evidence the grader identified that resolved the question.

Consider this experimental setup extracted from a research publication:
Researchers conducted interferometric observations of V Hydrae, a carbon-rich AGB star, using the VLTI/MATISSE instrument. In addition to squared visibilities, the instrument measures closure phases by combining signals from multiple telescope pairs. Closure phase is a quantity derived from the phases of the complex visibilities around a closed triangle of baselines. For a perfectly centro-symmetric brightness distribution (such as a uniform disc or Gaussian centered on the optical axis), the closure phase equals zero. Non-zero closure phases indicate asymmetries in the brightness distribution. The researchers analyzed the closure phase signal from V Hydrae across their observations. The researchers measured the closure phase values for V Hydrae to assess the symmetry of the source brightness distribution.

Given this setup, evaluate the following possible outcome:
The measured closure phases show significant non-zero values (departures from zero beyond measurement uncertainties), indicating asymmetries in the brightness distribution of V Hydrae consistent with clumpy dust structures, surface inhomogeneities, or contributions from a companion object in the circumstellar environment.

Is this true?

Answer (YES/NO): YES